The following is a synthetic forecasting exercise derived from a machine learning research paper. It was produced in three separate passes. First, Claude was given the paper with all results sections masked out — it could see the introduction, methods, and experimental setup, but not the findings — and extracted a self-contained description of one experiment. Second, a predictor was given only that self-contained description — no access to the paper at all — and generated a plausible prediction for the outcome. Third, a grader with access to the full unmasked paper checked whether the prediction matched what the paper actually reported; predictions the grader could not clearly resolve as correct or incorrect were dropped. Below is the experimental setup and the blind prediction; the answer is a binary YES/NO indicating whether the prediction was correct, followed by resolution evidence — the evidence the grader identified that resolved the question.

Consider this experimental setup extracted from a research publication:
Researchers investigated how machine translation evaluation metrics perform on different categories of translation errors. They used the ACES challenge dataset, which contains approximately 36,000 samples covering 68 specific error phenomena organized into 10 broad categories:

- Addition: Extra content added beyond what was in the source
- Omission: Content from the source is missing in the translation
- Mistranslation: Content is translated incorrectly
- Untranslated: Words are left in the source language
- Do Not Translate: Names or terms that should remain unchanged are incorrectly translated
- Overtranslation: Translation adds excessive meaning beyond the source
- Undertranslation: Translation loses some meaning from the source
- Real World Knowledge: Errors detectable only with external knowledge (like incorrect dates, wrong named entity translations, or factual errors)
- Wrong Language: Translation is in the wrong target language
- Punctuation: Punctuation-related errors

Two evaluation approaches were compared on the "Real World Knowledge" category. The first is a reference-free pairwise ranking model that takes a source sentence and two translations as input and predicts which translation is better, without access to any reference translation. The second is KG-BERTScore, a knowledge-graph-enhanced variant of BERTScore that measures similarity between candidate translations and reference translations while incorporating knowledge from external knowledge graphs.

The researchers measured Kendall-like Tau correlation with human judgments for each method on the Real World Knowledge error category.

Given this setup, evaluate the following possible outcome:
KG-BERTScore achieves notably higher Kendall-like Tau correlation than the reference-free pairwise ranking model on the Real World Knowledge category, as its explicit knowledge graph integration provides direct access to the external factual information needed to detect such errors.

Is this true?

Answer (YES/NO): NO